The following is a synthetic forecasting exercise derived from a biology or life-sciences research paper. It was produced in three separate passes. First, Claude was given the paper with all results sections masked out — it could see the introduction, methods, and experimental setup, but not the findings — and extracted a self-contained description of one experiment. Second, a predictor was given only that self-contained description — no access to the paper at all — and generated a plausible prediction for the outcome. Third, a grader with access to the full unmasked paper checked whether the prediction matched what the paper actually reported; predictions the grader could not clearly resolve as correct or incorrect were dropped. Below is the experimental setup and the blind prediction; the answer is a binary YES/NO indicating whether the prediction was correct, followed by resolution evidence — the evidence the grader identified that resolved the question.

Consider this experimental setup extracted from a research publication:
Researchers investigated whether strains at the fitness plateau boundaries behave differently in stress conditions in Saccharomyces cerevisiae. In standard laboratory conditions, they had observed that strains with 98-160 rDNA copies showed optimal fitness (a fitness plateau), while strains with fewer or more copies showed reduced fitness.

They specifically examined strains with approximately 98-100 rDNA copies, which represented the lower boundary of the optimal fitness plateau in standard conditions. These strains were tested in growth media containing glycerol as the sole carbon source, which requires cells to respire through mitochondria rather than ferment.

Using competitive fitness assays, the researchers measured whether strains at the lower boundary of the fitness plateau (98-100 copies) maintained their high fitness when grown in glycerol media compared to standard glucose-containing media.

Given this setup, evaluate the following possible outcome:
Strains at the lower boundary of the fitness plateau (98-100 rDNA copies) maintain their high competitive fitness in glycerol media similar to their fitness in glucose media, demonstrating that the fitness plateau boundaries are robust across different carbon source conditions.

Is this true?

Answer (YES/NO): NO